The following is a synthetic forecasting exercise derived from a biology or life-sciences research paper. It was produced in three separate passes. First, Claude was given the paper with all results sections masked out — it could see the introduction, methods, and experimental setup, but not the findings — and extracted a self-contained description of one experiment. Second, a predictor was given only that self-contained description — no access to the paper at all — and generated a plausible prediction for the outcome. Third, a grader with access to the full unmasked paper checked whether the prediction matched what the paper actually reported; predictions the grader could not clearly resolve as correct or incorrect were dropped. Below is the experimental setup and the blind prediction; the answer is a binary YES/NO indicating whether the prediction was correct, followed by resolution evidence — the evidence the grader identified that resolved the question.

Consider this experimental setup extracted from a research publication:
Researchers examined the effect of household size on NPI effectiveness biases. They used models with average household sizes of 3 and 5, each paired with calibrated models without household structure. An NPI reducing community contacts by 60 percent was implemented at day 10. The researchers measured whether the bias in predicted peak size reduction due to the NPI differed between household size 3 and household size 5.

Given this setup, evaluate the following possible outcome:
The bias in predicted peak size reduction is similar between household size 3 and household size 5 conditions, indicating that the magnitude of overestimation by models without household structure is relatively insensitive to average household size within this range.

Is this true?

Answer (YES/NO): NO